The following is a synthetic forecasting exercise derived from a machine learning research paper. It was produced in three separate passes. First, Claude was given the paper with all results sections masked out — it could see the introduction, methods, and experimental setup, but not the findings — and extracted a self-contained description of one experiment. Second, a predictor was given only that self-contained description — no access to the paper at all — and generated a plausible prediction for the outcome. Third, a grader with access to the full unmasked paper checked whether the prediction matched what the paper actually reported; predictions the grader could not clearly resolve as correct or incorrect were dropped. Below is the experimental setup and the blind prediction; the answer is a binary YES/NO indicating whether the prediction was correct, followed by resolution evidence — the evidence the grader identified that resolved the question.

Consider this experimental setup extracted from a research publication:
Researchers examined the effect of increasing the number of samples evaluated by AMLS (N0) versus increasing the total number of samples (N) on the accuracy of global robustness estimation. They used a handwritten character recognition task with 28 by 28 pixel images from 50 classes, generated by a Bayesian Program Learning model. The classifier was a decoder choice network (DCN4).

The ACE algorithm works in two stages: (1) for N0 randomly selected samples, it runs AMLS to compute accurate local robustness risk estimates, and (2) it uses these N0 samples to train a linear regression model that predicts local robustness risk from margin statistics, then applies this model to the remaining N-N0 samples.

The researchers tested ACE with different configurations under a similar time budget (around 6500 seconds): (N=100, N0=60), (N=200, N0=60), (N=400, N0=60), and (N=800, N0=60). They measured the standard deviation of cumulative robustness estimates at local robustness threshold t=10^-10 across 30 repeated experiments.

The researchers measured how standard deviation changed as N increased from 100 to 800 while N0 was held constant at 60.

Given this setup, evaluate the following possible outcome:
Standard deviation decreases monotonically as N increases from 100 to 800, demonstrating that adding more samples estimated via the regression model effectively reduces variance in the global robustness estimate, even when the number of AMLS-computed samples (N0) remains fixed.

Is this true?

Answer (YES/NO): NO